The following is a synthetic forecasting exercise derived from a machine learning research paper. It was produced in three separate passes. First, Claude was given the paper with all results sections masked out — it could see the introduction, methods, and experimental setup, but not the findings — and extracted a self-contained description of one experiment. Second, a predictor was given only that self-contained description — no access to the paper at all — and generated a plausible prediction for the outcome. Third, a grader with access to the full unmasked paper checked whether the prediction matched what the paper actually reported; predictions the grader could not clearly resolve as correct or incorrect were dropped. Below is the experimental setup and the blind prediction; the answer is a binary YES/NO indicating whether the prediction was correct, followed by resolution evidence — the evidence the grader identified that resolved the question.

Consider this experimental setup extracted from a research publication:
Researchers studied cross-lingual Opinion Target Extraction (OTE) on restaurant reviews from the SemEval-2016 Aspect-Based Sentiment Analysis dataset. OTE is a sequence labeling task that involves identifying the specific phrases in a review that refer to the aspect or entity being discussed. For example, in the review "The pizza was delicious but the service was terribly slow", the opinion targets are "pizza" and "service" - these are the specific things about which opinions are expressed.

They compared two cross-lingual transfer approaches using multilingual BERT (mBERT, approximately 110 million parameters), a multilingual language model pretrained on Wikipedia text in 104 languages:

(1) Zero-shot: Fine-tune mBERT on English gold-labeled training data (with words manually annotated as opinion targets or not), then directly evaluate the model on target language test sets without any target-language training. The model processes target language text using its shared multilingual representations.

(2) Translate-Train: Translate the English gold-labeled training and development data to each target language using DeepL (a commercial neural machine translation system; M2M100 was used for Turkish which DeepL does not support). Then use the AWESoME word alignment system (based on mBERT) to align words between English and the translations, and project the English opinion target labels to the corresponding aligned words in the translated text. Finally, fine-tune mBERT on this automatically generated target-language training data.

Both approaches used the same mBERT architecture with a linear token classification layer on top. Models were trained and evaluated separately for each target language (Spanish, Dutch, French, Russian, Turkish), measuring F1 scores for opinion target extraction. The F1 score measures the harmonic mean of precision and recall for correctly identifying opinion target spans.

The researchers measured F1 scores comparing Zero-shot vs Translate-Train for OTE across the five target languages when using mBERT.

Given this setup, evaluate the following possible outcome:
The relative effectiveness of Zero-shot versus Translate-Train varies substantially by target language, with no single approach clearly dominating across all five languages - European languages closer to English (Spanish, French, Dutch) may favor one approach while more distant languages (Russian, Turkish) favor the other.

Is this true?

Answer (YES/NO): NO